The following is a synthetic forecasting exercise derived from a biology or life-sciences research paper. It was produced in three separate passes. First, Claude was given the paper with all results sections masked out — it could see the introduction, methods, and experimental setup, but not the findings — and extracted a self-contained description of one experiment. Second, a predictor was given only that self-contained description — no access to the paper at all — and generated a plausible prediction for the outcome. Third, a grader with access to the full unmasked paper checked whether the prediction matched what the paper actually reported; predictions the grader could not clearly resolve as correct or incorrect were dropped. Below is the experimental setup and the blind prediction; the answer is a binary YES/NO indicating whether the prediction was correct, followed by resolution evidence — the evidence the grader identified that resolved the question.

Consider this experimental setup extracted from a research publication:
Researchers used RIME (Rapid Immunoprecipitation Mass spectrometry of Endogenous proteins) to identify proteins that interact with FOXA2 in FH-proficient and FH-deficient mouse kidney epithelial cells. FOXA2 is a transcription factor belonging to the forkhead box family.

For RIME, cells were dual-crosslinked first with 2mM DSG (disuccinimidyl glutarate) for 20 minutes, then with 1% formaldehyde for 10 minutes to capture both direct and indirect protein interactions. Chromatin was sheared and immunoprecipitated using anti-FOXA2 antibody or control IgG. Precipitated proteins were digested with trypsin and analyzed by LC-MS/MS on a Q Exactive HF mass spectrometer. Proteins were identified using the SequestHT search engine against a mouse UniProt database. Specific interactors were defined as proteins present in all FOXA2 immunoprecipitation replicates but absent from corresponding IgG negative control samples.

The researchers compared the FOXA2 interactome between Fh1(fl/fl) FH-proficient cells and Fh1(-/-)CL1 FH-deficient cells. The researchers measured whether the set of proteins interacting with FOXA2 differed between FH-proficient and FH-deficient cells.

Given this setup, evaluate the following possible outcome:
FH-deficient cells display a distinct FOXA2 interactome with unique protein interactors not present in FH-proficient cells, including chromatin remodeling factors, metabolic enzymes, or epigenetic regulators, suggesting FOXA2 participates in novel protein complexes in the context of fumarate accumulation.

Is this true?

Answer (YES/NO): NO